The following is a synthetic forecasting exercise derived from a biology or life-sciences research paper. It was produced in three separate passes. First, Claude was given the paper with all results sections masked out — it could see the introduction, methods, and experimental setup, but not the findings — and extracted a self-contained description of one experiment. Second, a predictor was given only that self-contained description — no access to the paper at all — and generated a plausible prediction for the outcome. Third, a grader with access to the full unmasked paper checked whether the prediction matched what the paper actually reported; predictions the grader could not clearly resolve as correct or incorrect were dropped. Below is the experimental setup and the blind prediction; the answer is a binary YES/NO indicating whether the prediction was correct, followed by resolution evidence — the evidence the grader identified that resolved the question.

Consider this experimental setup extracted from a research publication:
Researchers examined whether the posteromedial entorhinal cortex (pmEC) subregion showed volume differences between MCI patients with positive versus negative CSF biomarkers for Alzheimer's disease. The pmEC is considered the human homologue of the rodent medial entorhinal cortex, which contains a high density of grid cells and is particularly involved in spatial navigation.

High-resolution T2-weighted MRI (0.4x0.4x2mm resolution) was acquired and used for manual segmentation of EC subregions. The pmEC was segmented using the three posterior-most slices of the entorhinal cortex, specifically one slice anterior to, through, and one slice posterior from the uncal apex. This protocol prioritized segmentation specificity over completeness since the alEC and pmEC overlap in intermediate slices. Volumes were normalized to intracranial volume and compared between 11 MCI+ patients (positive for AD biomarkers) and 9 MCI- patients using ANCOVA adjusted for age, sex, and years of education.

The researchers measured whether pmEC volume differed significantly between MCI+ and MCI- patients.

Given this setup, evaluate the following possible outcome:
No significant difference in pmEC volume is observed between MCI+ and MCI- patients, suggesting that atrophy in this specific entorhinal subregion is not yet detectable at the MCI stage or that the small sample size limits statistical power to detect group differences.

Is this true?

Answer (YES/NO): YES